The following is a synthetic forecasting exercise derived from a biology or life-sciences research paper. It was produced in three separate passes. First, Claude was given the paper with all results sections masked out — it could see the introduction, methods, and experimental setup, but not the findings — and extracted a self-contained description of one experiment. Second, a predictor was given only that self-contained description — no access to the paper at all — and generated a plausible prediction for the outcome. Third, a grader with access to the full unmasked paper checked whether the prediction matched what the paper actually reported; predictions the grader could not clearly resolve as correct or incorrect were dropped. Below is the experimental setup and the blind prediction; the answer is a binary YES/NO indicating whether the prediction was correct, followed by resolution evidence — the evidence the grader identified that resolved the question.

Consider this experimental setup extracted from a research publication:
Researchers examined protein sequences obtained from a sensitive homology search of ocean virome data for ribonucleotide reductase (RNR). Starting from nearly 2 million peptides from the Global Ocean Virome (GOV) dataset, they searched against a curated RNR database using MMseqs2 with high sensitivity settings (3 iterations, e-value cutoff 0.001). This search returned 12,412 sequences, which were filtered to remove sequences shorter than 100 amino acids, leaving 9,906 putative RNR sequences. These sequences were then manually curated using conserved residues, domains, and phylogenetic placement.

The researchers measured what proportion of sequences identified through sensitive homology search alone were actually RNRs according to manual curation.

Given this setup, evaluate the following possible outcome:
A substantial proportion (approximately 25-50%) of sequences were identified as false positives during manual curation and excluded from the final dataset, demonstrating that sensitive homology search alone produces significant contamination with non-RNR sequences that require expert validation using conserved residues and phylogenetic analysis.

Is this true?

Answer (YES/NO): NO